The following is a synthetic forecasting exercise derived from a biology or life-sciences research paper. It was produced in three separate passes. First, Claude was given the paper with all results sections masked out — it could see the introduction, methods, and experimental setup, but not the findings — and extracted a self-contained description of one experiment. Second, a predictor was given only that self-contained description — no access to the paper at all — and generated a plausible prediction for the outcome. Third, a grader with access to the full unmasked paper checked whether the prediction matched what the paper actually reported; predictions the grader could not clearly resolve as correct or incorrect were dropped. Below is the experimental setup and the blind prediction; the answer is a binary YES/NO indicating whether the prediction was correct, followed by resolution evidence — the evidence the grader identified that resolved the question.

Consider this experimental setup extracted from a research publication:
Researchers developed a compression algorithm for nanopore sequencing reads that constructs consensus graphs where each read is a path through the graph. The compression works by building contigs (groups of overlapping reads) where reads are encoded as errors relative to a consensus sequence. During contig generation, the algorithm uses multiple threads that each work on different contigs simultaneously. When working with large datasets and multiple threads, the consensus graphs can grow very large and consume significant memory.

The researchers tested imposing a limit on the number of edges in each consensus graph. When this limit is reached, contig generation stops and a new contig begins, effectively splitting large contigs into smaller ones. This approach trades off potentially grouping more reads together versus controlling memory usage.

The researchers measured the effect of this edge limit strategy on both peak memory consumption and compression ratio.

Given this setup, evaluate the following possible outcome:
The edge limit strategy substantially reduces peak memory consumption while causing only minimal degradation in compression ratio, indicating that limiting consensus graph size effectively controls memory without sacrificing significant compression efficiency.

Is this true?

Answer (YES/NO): YES